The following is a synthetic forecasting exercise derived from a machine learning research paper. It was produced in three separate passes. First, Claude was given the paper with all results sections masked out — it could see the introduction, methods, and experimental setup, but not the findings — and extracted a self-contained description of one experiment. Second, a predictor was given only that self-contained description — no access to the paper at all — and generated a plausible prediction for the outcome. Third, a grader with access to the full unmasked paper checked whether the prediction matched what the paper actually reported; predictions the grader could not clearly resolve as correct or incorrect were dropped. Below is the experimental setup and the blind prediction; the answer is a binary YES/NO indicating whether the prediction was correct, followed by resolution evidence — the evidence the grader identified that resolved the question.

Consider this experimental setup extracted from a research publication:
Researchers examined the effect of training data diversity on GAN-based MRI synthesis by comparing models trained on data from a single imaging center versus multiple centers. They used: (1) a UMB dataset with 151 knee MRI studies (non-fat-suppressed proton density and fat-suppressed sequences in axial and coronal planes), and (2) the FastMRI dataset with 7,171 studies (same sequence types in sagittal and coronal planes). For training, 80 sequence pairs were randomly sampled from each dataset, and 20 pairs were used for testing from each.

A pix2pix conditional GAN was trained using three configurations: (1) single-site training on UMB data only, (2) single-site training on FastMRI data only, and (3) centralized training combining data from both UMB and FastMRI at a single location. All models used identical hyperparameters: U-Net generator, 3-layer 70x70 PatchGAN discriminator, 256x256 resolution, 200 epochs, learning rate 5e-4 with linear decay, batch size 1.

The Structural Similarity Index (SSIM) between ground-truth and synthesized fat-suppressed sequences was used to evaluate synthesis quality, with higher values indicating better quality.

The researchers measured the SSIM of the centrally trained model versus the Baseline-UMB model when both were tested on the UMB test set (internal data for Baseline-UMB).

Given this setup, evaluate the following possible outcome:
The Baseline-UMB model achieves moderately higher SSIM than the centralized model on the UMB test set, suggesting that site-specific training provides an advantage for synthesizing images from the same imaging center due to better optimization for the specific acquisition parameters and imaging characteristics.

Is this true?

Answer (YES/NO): NO